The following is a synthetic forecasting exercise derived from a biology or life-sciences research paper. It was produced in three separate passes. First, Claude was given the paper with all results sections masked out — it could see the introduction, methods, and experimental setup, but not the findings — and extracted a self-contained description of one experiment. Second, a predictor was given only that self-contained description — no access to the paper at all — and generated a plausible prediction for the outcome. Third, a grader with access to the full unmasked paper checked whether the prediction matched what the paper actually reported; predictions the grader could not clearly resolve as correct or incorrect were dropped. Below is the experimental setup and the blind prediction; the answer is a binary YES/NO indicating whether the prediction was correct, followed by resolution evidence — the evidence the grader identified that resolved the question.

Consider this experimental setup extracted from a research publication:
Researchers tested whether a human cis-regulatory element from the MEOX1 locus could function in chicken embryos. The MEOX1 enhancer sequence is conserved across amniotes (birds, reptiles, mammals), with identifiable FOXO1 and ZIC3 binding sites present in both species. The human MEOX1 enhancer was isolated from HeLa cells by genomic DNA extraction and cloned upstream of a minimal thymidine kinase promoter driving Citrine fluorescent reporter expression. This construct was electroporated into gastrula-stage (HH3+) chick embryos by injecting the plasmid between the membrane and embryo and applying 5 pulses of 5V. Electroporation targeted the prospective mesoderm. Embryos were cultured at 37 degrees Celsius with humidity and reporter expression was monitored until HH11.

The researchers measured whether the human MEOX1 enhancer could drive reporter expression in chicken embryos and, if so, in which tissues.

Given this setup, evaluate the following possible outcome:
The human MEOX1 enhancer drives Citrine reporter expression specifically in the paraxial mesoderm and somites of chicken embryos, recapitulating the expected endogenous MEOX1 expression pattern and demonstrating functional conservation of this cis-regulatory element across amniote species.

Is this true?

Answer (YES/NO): NO